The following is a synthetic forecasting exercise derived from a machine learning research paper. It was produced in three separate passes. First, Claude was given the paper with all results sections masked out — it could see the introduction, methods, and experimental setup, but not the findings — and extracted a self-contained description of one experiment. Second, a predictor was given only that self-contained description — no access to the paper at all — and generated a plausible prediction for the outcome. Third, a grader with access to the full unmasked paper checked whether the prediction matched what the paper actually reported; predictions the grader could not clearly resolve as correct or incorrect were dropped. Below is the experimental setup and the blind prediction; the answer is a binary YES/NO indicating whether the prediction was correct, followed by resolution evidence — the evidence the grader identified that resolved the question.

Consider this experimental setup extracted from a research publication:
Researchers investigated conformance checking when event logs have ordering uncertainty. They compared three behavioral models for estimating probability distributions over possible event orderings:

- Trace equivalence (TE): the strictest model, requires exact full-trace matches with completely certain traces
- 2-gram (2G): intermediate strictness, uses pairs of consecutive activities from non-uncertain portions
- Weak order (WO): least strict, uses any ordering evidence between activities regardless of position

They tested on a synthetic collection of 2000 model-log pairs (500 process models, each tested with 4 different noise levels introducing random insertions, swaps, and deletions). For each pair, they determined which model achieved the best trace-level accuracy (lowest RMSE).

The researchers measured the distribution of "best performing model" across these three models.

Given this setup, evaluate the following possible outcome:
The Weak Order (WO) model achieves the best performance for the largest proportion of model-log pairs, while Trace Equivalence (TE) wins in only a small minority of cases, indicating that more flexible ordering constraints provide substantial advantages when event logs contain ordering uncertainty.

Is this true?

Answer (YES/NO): NO